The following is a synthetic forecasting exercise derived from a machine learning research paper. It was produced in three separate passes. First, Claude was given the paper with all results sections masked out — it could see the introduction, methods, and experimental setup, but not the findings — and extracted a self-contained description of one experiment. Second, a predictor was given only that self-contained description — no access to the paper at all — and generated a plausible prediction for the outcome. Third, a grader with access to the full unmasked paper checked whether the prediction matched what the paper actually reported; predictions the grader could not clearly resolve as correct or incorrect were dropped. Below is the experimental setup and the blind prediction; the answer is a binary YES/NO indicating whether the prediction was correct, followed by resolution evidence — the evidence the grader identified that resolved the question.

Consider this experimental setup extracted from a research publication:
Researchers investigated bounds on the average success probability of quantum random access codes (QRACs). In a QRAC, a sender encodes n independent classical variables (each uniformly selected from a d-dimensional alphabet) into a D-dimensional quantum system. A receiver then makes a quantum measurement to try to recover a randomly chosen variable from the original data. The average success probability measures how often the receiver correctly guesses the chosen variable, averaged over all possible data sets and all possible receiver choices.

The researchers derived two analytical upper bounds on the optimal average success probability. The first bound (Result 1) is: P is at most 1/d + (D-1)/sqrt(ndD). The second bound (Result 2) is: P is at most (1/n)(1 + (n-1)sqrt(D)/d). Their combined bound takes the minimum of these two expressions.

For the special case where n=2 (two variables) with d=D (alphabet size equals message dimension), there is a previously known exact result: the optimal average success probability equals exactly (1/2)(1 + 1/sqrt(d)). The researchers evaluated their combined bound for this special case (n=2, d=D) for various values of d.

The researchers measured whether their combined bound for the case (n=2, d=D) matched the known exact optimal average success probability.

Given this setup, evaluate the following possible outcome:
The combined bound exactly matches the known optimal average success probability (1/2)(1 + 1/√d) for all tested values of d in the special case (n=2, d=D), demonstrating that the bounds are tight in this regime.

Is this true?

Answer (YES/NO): YES